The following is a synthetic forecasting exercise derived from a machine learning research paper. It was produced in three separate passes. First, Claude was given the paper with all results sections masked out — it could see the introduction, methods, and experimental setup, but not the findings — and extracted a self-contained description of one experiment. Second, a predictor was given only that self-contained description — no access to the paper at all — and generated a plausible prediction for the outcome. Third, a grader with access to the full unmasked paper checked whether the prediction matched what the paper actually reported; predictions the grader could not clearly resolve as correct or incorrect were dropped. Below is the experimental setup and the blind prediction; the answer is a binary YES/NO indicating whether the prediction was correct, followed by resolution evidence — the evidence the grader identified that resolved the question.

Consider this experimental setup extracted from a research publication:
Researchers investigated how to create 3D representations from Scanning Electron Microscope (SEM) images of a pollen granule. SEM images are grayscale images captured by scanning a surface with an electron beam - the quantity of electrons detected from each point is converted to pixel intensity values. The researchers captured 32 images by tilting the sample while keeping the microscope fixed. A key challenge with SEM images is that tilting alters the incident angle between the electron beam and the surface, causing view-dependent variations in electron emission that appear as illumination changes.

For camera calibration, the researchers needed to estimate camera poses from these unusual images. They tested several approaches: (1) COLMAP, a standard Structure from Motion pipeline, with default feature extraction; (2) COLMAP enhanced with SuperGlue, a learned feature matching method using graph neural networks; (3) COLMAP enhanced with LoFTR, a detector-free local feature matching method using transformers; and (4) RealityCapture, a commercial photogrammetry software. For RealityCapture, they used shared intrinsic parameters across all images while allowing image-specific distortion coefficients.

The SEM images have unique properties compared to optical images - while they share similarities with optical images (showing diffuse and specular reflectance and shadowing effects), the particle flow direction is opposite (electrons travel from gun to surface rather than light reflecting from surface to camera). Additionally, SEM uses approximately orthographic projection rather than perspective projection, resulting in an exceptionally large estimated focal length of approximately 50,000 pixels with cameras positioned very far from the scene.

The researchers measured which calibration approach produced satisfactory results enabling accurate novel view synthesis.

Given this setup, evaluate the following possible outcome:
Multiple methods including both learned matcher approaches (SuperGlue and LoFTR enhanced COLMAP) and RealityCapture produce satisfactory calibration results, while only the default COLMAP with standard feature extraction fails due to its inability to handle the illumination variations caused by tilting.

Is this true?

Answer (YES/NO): NO